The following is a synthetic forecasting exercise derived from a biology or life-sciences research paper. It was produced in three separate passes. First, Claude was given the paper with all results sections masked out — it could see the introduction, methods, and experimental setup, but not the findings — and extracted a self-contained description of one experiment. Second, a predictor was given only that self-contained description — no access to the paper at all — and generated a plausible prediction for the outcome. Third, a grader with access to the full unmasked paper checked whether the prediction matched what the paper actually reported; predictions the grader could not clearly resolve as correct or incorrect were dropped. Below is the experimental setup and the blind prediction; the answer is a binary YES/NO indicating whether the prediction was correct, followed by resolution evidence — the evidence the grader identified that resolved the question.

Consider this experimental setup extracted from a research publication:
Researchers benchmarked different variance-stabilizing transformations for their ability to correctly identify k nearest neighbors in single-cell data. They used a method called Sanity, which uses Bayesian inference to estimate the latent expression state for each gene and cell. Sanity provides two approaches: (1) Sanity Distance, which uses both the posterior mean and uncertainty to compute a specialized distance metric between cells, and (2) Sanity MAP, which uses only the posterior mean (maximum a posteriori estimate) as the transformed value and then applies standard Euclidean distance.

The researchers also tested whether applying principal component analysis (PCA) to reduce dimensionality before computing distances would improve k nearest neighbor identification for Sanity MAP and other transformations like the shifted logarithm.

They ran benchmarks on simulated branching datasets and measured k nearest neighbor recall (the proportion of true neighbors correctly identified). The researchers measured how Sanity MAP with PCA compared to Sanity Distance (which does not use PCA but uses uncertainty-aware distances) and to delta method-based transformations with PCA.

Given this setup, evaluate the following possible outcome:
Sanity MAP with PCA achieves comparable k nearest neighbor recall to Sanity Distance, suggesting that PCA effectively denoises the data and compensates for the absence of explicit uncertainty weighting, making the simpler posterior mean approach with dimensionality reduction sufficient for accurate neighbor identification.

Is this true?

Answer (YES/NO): YES